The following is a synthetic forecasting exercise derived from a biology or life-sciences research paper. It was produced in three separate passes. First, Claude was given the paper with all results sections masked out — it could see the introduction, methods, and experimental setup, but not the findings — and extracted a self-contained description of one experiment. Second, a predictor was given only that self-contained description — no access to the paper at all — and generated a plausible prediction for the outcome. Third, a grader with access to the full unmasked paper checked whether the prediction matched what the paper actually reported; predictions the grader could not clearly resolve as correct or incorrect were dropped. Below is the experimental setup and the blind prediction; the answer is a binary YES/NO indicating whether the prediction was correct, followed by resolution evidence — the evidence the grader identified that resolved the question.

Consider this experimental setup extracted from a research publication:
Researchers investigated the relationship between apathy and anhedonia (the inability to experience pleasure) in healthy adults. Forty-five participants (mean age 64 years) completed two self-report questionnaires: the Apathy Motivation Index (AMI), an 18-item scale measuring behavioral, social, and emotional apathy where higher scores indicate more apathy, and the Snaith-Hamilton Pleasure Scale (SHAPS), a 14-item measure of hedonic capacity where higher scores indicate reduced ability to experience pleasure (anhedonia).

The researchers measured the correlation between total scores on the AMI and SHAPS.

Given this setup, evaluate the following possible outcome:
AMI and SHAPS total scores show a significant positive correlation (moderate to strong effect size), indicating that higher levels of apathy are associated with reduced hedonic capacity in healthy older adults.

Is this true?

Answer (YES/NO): YES